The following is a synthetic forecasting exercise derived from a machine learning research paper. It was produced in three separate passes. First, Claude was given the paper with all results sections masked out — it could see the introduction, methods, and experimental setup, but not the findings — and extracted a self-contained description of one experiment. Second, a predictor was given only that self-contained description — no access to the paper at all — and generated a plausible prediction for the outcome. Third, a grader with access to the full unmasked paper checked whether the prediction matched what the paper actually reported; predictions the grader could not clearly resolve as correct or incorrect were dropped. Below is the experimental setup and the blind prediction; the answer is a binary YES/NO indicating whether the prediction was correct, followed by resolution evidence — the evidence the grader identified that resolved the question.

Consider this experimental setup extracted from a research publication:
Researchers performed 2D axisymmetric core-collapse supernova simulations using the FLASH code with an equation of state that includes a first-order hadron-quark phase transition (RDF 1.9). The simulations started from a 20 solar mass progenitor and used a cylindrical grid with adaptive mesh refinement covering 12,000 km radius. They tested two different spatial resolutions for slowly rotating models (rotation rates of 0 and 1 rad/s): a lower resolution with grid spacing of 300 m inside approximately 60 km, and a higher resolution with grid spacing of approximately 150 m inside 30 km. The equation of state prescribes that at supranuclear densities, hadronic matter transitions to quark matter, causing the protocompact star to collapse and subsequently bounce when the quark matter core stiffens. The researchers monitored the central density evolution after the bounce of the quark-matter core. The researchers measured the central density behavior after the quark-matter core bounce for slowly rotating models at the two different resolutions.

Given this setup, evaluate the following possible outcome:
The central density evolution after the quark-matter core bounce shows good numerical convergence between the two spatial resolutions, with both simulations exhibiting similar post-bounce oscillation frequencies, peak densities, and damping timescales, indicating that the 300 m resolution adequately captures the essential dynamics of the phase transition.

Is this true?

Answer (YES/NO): NO